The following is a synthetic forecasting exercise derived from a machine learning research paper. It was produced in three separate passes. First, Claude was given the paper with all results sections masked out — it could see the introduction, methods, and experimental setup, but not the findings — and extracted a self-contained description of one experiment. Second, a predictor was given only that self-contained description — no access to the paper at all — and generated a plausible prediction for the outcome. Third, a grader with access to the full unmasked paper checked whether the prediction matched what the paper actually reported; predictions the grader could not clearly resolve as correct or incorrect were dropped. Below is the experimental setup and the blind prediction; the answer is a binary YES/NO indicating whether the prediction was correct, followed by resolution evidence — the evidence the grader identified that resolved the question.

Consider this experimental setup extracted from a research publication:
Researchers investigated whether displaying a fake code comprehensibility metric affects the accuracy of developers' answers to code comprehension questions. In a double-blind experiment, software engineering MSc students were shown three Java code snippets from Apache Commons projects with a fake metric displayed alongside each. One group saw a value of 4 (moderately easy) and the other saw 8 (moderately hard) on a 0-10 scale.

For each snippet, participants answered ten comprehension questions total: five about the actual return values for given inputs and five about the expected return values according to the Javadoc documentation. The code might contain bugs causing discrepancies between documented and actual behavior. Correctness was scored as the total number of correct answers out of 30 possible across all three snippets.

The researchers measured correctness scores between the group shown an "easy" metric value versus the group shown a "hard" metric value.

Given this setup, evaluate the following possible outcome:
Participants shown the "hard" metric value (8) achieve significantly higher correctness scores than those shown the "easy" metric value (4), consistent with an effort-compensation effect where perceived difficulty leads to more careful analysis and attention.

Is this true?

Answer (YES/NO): NO